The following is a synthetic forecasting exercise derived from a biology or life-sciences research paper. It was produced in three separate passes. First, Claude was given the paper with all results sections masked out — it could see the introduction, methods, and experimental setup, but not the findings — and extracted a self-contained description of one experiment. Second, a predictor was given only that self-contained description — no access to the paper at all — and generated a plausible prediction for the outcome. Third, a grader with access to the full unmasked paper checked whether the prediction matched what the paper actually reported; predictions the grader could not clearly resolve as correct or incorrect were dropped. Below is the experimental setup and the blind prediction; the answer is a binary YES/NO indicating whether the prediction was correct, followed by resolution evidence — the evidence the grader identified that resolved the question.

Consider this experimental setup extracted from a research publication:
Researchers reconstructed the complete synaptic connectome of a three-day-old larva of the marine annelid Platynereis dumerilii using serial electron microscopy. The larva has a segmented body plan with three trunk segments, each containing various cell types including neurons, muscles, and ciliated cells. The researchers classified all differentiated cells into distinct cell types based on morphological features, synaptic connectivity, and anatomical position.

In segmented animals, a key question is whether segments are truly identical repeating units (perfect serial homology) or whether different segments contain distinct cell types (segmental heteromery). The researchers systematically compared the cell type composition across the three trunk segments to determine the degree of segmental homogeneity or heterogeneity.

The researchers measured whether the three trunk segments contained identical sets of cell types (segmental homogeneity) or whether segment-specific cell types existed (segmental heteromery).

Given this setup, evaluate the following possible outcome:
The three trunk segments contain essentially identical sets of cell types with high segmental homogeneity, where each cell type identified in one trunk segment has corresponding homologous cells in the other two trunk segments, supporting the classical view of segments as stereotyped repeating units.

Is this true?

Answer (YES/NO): NO